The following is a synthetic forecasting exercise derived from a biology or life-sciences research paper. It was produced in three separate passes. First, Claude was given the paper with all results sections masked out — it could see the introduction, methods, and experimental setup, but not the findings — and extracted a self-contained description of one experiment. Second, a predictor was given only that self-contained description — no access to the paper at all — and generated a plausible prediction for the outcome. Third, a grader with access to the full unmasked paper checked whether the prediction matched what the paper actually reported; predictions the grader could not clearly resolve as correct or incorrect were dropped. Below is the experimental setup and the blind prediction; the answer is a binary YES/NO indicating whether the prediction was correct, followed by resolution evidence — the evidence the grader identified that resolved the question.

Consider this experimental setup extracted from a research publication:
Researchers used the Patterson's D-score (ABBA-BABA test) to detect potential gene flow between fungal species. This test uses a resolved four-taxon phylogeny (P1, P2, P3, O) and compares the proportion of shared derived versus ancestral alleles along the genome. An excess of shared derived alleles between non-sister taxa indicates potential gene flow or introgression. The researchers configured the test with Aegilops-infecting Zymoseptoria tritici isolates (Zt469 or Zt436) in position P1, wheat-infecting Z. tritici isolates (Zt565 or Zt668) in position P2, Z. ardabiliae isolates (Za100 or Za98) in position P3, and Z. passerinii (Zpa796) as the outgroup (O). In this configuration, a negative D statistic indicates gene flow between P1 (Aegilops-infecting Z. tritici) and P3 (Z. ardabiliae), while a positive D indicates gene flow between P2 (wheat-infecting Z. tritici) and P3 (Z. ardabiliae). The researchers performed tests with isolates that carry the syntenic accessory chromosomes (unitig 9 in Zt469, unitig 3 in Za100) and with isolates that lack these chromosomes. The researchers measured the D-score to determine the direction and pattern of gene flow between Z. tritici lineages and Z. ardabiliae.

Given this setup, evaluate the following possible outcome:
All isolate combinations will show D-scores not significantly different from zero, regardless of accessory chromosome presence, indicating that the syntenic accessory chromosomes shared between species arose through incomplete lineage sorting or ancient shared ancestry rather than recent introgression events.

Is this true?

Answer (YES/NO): NO